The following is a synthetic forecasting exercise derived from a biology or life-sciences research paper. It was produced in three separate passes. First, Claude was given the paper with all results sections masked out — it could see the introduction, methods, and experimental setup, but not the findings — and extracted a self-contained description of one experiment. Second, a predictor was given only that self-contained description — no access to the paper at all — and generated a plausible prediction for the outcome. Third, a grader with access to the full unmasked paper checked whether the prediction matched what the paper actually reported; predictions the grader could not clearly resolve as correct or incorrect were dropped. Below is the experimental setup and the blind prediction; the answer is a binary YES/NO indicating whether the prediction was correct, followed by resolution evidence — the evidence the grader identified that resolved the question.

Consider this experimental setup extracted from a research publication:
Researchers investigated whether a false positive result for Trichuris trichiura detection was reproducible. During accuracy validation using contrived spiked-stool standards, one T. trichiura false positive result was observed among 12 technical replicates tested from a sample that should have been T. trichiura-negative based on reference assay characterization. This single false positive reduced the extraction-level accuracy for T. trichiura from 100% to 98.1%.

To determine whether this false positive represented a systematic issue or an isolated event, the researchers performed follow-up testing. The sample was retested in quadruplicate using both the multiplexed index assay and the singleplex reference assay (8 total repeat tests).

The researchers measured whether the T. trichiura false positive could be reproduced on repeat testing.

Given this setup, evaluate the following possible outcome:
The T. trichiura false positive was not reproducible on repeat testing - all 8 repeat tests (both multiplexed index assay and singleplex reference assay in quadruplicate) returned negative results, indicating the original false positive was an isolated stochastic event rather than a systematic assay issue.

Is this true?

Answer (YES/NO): YES